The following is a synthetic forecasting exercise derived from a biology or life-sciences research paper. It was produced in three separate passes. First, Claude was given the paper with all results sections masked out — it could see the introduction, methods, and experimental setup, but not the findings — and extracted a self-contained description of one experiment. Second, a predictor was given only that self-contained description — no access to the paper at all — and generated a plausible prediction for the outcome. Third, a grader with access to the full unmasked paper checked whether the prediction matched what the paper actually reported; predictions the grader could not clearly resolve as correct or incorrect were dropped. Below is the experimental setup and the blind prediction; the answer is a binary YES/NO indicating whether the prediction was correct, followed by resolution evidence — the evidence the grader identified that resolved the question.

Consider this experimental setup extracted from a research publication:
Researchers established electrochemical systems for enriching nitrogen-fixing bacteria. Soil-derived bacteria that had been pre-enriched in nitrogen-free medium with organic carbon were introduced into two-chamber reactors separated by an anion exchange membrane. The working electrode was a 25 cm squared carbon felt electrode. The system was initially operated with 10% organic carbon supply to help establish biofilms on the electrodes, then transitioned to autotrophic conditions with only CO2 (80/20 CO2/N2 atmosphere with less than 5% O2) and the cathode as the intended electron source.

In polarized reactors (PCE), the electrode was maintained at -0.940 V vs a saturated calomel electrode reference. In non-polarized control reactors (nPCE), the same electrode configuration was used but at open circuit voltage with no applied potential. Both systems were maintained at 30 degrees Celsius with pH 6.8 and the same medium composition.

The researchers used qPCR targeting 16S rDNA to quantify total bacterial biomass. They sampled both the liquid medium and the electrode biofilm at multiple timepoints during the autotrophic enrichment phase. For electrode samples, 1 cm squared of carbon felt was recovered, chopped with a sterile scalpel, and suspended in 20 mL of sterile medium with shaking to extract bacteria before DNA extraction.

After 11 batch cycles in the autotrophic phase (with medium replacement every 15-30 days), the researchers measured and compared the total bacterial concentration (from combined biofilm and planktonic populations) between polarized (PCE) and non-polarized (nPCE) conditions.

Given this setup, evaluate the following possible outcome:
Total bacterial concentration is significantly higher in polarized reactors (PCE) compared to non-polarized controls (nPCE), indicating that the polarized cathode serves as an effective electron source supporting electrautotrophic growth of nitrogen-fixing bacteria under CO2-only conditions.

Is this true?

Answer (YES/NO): YES